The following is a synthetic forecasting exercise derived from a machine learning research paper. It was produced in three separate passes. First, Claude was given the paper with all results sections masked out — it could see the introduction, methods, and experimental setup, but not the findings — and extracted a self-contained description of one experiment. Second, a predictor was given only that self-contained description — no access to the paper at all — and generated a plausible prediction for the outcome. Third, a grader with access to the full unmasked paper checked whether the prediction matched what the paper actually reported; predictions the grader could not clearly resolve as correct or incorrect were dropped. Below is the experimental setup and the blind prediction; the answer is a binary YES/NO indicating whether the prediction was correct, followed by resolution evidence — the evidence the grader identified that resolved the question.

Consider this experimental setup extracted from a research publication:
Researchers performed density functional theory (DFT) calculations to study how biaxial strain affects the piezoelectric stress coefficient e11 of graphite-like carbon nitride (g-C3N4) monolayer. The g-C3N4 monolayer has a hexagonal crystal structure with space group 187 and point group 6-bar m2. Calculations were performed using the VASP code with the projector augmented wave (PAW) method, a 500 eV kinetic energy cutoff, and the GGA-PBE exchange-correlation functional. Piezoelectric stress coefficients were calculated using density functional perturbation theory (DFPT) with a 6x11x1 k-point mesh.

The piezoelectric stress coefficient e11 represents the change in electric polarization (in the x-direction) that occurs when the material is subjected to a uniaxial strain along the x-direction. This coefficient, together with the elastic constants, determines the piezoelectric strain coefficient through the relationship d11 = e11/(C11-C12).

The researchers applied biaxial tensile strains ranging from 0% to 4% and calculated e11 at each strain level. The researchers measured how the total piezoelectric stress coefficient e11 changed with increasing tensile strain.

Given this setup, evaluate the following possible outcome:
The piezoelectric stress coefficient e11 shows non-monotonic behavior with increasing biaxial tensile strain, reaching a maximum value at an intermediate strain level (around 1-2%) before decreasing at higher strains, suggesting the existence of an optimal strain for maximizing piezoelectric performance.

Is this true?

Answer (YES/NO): NO